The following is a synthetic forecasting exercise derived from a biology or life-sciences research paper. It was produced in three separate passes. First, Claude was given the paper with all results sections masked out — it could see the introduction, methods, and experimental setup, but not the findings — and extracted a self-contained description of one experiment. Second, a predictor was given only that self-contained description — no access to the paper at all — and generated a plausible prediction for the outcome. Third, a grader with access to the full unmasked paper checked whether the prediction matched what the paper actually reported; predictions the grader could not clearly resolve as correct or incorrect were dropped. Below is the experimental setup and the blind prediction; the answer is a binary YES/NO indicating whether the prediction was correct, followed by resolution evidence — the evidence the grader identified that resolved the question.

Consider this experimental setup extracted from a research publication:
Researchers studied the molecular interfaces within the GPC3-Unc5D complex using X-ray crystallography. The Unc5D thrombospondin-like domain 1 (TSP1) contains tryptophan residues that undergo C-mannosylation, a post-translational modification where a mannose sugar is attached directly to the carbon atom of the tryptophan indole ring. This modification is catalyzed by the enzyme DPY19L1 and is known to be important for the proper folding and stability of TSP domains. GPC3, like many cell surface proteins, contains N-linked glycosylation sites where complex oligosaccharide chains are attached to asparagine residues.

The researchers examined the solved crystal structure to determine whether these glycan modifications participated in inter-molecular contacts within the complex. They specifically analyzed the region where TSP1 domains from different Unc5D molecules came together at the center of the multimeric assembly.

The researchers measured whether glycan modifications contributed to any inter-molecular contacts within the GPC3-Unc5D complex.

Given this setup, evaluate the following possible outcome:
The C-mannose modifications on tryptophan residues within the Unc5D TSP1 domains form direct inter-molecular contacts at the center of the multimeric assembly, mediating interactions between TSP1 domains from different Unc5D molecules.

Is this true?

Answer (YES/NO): NO